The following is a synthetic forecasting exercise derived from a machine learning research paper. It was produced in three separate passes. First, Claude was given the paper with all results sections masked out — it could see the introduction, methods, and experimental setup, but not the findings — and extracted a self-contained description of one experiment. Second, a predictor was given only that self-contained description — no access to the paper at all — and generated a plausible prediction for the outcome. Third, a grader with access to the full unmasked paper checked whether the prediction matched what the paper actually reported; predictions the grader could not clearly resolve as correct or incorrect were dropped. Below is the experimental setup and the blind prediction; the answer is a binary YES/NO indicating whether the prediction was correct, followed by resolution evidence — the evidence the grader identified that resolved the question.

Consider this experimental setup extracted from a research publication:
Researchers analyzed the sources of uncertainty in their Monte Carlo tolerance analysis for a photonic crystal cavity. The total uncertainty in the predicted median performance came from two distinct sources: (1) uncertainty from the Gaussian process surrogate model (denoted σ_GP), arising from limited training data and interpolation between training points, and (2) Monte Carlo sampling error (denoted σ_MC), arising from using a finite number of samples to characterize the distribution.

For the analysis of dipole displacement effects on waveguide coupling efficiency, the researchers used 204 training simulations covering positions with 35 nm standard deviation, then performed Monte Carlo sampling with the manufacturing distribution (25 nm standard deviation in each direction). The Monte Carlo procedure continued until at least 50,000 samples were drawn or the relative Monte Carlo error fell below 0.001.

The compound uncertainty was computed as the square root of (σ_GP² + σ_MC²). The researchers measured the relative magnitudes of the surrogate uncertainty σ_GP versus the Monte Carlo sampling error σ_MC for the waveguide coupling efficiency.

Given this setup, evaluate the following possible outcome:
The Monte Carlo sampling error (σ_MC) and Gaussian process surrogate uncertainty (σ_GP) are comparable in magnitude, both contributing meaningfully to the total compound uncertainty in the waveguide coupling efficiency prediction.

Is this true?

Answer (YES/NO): NO